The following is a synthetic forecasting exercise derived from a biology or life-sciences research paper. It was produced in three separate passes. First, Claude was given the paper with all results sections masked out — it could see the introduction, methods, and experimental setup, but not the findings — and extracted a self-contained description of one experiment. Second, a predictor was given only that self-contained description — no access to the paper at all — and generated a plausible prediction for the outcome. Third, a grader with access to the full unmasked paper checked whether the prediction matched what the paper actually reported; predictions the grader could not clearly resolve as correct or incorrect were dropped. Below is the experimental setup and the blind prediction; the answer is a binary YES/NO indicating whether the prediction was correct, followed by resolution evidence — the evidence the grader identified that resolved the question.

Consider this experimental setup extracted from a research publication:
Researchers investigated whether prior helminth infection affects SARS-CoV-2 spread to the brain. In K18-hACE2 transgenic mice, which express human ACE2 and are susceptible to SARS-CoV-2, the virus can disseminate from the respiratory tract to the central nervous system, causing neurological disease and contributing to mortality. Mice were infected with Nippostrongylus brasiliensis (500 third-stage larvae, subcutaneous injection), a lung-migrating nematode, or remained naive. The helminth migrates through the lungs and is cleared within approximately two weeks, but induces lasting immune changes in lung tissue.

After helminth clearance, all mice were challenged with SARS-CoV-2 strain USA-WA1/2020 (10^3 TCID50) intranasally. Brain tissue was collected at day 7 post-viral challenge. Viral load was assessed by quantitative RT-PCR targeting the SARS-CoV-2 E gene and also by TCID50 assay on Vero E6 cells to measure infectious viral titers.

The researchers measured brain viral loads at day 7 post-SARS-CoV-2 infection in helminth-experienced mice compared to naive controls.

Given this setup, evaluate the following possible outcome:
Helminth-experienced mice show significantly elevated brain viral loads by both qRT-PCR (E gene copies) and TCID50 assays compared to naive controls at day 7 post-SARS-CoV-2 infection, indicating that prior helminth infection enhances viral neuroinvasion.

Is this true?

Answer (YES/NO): NO